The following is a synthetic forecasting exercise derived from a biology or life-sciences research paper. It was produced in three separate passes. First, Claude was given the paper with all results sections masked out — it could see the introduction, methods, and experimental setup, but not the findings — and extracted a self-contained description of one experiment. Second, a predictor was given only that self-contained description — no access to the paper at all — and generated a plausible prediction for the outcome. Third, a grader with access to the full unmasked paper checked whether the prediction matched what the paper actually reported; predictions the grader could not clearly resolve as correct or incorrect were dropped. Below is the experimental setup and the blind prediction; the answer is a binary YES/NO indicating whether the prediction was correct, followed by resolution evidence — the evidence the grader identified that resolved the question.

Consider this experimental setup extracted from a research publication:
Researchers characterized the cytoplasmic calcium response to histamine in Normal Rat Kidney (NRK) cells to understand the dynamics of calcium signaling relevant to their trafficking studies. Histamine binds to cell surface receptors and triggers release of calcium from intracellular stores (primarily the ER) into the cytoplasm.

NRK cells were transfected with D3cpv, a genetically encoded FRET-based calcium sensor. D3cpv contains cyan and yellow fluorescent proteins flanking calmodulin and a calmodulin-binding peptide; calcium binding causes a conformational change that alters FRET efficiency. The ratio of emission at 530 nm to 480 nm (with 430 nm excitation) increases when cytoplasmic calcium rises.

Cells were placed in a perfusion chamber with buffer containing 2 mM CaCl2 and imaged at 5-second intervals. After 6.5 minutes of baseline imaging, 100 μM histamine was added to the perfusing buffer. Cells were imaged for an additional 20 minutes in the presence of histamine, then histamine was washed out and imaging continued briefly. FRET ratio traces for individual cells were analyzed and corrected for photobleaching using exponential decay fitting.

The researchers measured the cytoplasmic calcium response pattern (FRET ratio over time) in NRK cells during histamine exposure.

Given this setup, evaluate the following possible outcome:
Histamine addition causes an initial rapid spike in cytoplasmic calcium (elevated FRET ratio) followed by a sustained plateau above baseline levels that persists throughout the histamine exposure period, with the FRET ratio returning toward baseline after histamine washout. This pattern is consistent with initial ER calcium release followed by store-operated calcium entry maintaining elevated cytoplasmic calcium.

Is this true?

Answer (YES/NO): NO